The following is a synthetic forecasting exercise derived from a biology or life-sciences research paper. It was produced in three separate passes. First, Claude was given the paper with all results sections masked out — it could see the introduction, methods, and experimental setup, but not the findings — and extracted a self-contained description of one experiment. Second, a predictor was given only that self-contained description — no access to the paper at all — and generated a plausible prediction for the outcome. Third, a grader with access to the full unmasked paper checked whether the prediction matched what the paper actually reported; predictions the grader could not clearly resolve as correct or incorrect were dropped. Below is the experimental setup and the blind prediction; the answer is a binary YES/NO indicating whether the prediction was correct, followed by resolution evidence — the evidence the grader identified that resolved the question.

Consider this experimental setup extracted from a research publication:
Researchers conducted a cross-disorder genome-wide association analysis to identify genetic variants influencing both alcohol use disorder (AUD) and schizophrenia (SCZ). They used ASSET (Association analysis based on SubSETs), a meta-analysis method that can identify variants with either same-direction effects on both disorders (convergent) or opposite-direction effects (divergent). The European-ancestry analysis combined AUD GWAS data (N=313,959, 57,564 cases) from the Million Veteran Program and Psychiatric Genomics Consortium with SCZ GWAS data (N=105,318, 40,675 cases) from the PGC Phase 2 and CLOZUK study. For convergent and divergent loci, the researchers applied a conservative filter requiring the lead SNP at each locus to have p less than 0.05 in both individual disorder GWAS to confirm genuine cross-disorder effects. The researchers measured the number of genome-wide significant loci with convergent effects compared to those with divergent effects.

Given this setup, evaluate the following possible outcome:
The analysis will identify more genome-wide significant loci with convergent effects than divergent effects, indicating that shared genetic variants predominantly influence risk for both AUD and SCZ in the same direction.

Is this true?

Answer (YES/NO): YES